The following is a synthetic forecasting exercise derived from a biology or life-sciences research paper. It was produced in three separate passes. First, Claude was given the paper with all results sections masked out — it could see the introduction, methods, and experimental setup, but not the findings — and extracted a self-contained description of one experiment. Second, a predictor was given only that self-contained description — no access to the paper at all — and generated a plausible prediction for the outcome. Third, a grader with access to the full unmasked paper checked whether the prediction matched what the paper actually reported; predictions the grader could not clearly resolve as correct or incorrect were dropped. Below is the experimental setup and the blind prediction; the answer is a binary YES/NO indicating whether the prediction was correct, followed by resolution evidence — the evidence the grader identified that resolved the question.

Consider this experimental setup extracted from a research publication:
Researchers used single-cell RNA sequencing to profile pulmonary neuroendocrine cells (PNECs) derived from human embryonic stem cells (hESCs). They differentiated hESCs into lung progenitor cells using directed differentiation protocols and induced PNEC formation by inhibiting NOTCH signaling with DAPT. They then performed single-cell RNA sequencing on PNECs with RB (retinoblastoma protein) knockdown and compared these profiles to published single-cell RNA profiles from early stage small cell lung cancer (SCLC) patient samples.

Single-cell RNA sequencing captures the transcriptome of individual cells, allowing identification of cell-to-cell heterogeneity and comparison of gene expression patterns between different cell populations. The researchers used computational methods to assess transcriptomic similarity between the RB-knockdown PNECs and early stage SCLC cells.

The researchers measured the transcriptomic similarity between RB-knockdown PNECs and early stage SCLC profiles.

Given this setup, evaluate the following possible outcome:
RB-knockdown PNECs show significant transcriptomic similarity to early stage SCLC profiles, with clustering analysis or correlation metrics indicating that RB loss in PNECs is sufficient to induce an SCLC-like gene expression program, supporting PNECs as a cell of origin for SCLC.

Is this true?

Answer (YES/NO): YES